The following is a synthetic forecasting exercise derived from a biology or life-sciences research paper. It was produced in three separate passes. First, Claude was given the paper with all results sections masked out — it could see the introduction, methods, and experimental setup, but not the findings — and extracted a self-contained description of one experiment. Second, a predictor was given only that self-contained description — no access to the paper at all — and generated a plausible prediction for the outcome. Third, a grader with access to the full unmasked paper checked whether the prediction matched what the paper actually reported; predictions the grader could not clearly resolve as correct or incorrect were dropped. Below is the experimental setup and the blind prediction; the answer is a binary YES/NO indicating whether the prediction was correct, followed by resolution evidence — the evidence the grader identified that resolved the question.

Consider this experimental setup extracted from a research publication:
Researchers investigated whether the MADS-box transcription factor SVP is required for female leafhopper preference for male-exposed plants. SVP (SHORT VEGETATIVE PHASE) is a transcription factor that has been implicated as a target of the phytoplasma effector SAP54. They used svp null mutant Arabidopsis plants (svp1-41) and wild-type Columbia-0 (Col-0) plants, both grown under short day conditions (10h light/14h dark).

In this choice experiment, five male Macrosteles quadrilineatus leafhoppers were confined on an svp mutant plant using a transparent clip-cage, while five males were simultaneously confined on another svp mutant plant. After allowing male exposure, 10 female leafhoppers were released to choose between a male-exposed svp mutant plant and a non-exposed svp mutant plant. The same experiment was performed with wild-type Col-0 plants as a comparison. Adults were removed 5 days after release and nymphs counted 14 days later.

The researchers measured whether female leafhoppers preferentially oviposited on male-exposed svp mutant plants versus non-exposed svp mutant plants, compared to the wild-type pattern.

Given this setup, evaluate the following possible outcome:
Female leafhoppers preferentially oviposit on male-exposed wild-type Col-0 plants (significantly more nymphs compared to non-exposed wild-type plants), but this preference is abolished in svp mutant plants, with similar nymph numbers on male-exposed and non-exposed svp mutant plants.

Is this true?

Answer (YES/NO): NO